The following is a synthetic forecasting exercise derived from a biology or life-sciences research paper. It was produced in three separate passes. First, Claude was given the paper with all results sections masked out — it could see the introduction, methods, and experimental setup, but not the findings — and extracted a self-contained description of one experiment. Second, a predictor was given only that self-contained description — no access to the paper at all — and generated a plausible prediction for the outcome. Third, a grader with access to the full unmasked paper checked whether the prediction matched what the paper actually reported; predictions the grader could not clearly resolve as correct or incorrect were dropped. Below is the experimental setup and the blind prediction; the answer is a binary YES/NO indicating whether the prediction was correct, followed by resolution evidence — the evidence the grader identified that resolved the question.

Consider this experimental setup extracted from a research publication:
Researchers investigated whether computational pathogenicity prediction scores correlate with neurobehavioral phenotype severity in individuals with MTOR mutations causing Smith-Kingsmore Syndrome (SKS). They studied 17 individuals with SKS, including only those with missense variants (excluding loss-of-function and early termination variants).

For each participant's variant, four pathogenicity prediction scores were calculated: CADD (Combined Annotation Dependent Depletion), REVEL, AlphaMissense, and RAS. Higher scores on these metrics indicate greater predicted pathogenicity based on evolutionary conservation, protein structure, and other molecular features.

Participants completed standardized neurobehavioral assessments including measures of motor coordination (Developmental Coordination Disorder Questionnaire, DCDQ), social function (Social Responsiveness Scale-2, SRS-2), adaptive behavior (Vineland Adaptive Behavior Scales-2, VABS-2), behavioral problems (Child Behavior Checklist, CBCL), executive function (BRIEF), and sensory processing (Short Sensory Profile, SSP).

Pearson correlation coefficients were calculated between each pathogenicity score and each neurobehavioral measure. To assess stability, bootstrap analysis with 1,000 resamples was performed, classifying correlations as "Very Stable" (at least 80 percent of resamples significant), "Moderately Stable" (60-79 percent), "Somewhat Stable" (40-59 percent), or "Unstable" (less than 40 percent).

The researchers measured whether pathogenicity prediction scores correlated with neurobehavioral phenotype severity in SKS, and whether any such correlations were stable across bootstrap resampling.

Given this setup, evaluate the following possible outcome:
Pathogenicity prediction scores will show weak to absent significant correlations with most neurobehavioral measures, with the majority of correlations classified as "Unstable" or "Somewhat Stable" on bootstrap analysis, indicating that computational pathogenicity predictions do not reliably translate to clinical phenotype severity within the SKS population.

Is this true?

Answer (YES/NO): YES